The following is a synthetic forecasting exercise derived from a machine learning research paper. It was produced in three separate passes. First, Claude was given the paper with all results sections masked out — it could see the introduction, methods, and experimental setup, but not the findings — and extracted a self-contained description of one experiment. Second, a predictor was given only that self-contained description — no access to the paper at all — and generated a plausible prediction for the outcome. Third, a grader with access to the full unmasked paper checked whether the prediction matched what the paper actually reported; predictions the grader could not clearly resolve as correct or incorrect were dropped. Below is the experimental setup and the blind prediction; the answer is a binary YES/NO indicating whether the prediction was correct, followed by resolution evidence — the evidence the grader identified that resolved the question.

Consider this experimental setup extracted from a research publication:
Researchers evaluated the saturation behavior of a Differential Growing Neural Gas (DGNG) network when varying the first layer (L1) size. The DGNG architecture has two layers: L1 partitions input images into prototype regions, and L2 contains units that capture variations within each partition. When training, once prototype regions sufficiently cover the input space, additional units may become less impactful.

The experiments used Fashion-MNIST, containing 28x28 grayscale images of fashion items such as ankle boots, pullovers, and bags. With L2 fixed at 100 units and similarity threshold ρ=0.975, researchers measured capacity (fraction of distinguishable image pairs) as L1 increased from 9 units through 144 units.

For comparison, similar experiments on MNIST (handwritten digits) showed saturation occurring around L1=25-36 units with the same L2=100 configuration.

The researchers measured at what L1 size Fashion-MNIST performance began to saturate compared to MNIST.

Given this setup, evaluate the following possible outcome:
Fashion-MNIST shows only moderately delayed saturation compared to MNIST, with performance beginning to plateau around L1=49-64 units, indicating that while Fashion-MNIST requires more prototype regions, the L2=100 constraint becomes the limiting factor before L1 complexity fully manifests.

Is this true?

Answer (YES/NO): NO